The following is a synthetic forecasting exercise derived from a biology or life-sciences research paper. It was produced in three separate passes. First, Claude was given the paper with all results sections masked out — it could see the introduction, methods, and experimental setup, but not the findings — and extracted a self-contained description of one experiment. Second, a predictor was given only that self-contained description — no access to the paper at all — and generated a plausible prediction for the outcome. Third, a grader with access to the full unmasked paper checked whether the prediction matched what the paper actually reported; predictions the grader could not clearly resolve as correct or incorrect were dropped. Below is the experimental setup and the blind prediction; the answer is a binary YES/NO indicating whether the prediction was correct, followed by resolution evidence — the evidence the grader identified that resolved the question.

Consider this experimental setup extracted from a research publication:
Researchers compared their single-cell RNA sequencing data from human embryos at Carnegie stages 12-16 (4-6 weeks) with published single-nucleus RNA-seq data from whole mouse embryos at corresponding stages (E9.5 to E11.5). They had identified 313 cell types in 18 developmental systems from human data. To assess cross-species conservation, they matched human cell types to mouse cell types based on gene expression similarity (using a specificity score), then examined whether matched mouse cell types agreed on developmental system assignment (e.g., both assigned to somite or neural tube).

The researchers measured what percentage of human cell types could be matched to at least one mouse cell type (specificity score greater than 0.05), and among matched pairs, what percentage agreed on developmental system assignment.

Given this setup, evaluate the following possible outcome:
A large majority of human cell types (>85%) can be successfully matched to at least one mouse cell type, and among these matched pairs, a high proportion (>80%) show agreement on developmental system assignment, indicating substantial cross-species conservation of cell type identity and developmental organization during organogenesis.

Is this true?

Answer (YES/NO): YES